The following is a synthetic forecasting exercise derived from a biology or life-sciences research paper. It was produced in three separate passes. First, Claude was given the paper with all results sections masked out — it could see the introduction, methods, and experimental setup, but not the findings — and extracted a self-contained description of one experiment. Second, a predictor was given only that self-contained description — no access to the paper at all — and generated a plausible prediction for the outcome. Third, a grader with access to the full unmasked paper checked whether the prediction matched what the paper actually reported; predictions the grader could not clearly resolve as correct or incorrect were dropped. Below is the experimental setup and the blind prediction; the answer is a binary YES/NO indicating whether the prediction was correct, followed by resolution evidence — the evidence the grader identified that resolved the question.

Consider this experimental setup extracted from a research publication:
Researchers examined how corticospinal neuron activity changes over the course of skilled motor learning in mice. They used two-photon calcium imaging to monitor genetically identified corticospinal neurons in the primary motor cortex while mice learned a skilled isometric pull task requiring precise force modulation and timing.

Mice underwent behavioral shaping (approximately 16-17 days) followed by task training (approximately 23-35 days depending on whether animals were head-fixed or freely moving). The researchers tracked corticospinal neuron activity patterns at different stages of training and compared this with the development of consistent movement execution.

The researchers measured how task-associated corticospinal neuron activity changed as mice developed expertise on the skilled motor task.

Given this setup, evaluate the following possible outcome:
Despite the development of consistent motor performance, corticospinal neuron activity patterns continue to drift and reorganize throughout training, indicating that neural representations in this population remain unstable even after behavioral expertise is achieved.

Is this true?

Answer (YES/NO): NO